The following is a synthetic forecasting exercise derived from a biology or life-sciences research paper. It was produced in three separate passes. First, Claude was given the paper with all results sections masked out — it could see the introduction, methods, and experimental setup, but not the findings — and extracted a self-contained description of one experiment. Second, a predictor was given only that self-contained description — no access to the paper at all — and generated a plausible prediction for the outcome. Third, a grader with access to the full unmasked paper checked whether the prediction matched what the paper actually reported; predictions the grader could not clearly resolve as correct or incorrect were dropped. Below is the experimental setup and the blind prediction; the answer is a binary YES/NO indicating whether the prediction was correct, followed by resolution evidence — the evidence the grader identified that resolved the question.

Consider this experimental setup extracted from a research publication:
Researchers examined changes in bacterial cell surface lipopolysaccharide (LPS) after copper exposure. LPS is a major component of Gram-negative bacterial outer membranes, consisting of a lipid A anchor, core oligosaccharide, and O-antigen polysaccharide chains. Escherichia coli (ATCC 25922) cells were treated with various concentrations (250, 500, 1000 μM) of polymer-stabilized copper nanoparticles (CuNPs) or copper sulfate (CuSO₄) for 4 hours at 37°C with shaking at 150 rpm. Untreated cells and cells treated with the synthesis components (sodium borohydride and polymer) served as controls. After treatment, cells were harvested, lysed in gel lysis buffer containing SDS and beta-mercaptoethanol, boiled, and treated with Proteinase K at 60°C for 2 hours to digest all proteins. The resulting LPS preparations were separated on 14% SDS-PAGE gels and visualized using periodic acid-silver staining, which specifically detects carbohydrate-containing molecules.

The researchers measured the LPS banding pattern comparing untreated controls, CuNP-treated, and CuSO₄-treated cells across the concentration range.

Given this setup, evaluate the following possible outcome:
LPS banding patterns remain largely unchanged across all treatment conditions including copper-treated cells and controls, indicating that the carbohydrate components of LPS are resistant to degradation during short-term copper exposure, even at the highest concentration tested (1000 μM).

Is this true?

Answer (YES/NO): YES